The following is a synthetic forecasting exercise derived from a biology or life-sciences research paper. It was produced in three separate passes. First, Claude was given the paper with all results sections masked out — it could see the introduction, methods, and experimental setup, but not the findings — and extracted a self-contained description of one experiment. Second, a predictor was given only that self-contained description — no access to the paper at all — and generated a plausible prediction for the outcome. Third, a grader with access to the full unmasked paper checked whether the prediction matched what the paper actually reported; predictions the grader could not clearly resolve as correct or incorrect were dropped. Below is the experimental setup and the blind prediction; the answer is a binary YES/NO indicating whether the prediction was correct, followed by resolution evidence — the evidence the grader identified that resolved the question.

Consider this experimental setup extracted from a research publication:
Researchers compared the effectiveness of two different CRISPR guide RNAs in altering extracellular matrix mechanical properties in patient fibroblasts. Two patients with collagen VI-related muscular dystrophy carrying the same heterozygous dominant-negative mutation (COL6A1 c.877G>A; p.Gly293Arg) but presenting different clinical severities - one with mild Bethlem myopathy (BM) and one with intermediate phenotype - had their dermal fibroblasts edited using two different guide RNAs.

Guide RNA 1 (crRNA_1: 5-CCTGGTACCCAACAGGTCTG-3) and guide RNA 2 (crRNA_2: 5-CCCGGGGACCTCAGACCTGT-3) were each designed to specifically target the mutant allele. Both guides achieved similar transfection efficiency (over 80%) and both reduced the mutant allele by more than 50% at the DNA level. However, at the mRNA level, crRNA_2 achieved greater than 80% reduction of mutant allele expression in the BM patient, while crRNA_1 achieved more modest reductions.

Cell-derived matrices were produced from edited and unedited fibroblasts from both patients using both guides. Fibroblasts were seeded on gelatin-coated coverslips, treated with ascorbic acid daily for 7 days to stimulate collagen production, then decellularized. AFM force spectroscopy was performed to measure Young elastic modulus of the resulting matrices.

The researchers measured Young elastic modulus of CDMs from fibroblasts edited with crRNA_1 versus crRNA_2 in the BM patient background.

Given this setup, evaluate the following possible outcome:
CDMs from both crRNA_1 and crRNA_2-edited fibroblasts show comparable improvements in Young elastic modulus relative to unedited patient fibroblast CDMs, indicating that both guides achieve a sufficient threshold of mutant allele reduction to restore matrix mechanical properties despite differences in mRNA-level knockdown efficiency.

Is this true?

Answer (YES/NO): YES